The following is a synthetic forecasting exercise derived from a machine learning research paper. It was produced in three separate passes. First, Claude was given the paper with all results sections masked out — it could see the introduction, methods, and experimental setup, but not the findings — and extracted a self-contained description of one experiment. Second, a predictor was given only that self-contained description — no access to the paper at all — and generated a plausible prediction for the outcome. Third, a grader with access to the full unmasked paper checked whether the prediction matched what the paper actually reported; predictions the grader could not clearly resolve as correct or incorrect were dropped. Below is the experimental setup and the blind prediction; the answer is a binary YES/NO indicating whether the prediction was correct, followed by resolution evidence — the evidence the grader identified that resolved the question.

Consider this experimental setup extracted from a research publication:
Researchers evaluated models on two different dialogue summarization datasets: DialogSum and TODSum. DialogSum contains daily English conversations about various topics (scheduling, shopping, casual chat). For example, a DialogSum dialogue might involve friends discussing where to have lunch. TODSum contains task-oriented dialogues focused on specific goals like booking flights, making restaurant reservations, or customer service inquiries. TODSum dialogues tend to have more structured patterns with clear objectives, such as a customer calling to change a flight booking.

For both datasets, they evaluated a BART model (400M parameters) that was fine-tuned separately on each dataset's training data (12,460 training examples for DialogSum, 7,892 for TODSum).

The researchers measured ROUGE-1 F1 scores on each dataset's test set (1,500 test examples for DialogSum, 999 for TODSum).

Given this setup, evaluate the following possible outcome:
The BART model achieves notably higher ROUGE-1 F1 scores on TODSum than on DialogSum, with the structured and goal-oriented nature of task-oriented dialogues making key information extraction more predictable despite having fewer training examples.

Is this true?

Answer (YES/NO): YES